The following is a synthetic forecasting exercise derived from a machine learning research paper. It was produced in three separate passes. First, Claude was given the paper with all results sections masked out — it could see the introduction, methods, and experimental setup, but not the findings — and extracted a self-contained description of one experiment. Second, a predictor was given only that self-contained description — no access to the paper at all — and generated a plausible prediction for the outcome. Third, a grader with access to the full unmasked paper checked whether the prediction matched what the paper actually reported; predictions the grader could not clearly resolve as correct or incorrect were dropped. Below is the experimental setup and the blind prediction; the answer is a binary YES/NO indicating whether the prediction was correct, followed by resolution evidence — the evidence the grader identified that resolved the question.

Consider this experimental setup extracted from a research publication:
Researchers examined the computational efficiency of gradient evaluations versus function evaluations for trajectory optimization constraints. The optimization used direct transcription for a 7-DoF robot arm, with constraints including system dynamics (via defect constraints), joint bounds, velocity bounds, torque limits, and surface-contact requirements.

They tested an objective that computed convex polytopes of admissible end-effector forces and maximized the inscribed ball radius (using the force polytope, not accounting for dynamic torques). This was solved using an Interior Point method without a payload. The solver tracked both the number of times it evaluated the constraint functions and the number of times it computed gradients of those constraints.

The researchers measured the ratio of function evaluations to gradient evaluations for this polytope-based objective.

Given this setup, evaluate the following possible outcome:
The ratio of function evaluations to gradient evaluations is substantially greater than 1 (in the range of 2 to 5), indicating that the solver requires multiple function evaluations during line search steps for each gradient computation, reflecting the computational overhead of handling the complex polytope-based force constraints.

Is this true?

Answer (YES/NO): NO